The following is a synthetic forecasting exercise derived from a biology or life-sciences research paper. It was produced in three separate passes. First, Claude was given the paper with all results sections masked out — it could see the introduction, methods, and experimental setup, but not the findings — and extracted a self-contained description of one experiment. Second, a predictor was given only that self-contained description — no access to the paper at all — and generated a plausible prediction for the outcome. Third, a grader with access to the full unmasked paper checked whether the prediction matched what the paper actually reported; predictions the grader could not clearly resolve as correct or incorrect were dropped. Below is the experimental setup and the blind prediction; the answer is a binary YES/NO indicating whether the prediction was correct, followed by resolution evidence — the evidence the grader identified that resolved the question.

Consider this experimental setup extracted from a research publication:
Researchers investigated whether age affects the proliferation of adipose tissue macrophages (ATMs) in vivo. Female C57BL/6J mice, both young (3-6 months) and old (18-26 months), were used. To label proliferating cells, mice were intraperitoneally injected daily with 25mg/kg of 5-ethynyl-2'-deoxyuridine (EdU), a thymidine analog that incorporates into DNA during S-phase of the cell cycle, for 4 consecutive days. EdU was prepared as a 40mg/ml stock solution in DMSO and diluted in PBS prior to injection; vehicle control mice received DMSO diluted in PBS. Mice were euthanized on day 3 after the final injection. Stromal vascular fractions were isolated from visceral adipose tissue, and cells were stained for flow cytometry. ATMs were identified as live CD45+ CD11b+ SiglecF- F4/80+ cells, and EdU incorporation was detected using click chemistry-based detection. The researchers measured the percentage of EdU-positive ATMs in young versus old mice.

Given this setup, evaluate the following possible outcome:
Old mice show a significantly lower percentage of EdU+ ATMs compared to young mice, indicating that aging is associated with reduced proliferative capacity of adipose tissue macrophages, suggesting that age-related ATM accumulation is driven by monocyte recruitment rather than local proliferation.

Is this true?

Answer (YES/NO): NO